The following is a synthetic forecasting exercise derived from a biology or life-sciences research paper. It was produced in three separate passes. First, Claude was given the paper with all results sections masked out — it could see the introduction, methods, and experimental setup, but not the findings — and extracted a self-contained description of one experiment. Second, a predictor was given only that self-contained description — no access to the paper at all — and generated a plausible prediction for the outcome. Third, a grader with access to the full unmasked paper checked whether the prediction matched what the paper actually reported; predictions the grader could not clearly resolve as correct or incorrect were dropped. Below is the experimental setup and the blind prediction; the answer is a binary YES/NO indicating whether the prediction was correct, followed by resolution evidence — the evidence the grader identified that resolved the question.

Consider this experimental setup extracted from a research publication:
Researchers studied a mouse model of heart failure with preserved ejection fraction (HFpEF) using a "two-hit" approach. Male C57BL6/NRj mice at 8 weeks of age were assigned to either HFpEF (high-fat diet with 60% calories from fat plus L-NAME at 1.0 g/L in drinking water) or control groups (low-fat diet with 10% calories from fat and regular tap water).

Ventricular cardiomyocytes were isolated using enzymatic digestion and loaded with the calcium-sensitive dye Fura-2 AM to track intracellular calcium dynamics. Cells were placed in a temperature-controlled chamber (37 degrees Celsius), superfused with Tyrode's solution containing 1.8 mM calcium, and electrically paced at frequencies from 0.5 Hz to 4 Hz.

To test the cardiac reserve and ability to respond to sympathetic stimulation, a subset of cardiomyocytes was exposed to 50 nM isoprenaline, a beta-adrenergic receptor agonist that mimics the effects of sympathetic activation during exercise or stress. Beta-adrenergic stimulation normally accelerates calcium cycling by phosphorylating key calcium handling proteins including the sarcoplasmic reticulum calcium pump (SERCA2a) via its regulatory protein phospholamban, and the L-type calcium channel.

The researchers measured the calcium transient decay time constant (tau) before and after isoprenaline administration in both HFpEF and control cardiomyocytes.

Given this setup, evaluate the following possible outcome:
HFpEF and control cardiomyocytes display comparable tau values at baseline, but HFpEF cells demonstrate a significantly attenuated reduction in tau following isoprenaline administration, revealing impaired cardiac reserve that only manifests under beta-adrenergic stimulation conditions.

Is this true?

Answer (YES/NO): NO